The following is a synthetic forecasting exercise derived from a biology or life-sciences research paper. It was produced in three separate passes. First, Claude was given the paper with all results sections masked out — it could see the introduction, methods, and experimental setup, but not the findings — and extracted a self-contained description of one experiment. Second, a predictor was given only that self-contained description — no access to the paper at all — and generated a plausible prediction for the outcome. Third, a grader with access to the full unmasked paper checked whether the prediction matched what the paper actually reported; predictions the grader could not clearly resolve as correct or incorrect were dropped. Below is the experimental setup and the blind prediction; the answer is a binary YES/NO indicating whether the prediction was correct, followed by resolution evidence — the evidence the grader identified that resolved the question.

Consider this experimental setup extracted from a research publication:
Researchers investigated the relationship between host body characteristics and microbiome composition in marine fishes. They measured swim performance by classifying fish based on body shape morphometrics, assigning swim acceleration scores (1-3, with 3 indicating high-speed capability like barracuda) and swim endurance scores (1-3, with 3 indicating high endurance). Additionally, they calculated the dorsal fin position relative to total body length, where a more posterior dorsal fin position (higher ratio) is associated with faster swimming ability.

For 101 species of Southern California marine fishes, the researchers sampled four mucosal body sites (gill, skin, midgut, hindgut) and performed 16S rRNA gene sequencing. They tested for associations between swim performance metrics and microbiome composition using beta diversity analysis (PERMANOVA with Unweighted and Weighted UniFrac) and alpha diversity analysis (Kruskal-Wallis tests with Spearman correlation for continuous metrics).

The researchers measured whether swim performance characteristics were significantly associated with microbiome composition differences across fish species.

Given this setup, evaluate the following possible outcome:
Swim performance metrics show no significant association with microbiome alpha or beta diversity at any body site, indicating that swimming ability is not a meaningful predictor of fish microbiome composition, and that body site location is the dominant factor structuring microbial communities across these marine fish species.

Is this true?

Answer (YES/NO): NO